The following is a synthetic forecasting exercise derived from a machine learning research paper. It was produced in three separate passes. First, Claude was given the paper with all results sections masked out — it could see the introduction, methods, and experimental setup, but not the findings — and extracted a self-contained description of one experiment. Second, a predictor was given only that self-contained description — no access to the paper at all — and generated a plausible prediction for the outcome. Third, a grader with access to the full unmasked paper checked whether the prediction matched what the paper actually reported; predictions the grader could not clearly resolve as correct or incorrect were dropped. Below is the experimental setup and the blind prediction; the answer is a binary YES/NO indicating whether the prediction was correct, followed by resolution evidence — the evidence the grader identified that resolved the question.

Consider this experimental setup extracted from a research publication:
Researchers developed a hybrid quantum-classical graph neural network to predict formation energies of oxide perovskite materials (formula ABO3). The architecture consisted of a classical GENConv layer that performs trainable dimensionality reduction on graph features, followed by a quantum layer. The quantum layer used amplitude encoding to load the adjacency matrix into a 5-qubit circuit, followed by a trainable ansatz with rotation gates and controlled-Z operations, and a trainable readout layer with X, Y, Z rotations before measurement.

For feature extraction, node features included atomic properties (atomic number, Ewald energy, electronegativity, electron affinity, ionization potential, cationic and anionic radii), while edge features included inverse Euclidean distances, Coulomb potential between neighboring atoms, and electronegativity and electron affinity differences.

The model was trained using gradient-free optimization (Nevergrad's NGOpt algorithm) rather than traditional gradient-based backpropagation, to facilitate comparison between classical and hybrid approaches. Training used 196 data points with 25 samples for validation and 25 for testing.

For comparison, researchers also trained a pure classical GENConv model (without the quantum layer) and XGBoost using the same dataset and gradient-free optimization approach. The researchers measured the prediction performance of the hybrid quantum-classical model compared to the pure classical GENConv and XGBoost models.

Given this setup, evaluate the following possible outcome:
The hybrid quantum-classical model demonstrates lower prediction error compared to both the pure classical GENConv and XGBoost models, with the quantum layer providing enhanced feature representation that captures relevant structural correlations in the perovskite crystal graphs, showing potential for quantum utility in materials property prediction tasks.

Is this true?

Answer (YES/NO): NO